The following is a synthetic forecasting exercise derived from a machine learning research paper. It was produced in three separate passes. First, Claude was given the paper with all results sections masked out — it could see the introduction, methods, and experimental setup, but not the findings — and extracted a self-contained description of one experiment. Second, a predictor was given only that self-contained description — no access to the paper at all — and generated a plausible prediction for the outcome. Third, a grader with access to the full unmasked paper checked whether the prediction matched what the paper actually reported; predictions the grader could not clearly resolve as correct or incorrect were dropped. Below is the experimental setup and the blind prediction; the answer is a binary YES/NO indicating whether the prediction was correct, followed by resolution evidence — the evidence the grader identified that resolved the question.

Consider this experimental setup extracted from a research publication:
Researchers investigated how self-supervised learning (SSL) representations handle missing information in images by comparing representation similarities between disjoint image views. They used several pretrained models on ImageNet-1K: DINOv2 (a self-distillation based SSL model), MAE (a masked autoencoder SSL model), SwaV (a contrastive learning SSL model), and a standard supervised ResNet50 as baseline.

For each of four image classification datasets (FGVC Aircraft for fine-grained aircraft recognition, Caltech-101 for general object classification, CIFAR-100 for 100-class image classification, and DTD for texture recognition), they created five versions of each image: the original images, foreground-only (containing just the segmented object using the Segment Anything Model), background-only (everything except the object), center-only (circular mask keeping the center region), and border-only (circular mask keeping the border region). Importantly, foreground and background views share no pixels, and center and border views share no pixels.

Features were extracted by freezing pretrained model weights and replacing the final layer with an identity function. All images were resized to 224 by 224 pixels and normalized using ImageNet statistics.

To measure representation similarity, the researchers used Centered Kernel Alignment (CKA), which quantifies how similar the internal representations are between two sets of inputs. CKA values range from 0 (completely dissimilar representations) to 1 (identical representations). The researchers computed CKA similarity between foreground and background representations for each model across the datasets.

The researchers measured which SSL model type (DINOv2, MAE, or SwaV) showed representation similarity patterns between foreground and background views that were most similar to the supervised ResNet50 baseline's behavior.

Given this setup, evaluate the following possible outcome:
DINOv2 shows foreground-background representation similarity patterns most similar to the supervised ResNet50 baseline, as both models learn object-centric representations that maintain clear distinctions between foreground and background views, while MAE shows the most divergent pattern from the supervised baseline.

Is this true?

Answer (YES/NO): YES